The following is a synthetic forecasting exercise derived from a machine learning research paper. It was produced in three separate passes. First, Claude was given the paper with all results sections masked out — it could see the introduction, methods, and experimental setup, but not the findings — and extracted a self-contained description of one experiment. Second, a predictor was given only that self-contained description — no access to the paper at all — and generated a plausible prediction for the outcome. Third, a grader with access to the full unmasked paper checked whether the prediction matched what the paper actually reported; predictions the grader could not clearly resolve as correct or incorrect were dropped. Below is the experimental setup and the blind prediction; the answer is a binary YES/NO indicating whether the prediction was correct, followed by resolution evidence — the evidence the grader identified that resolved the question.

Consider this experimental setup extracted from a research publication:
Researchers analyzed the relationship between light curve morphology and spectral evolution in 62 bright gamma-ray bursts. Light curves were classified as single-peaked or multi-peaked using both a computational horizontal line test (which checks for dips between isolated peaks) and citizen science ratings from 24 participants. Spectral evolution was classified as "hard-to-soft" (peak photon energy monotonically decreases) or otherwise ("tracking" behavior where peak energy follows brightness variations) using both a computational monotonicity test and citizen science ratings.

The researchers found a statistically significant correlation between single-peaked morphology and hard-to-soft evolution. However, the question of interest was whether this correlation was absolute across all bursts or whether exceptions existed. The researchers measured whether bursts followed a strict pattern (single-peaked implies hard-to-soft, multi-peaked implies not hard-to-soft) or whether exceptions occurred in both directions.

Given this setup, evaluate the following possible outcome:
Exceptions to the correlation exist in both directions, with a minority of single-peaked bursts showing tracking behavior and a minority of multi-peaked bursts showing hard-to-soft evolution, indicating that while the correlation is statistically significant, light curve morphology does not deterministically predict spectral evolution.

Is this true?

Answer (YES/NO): YES